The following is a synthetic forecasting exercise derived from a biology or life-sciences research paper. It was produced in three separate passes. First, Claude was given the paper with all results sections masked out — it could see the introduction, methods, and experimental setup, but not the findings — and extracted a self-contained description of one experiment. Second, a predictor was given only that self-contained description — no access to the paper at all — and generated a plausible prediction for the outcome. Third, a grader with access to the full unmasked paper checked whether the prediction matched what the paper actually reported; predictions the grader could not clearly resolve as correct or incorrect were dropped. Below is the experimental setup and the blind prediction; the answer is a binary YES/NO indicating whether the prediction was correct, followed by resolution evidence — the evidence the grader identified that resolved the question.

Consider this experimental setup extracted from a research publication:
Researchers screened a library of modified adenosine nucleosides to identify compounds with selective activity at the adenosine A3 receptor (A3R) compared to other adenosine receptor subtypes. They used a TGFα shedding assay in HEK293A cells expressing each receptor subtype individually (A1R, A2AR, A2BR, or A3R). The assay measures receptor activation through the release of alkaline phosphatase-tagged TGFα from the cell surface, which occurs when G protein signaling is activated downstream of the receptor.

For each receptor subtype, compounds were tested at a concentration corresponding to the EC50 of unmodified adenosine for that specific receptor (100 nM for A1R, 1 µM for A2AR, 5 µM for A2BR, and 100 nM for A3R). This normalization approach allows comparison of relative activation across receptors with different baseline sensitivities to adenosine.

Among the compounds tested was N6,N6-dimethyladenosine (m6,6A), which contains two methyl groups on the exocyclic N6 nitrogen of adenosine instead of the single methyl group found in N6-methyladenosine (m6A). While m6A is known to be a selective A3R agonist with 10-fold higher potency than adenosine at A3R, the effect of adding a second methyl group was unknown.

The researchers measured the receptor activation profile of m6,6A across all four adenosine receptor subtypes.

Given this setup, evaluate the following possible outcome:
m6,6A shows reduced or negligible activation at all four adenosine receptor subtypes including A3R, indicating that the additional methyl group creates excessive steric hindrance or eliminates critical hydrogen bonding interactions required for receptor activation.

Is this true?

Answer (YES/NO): YES